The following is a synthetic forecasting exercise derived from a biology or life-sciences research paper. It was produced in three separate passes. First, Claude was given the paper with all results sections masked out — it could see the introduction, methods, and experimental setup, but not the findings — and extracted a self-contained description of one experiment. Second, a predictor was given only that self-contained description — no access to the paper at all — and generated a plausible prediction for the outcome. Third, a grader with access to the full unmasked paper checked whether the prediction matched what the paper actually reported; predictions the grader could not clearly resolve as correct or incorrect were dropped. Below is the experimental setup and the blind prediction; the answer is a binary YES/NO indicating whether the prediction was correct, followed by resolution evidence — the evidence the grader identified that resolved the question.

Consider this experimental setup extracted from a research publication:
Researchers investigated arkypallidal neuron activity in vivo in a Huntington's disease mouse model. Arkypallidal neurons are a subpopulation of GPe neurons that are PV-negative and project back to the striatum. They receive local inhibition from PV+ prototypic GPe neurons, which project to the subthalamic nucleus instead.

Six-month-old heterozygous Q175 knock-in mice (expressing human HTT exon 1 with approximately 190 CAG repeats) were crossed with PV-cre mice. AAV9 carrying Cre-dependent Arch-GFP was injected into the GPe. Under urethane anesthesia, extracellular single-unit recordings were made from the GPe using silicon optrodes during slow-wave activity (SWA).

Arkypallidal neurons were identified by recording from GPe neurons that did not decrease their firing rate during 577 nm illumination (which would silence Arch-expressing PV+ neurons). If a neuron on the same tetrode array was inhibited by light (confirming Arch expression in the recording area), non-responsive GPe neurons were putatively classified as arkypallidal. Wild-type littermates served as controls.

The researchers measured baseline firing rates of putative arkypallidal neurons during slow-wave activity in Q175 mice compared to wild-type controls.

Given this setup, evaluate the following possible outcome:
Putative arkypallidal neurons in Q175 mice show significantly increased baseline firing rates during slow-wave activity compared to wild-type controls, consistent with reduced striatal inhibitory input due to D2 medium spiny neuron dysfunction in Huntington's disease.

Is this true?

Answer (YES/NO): NO